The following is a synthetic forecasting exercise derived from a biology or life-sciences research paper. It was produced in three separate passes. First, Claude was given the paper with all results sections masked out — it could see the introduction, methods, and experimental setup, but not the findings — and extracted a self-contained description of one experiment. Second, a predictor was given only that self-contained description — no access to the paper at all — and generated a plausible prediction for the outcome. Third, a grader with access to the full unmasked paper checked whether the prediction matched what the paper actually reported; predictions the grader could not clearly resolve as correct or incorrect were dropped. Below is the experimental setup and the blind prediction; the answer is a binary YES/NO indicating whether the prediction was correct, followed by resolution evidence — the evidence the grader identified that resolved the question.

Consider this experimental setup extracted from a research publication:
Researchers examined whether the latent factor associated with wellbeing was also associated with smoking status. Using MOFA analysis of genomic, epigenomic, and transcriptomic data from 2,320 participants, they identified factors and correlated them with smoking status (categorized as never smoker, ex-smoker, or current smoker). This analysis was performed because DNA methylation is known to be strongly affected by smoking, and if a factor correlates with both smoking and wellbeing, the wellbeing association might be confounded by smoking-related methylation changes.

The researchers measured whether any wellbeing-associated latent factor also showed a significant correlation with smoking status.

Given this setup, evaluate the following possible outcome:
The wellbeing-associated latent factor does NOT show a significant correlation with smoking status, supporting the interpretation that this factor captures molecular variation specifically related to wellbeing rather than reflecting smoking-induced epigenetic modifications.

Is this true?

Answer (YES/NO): NO